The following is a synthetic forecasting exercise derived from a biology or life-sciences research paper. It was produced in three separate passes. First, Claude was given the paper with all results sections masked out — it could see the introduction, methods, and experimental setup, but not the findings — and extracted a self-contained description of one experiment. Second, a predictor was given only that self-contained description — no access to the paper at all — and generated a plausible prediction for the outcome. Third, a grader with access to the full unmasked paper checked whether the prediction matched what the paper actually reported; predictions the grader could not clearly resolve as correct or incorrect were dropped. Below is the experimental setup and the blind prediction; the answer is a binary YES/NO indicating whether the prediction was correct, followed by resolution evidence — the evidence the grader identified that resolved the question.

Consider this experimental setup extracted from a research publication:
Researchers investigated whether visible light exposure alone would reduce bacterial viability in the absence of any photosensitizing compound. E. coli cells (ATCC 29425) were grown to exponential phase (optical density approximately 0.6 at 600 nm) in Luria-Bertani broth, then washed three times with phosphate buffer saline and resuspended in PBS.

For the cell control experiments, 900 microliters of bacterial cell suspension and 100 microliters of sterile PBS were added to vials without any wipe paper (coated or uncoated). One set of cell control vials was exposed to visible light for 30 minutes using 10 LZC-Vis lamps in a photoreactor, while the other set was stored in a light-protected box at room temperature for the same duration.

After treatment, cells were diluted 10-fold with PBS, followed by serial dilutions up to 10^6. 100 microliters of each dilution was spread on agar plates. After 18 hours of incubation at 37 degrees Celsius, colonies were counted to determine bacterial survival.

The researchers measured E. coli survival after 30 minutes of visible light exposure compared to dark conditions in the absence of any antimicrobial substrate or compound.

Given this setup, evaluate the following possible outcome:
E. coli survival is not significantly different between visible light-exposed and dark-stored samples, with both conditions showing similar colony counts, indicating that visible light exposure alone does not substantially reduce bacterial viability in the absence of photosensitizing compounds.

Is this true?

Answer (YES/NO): YES